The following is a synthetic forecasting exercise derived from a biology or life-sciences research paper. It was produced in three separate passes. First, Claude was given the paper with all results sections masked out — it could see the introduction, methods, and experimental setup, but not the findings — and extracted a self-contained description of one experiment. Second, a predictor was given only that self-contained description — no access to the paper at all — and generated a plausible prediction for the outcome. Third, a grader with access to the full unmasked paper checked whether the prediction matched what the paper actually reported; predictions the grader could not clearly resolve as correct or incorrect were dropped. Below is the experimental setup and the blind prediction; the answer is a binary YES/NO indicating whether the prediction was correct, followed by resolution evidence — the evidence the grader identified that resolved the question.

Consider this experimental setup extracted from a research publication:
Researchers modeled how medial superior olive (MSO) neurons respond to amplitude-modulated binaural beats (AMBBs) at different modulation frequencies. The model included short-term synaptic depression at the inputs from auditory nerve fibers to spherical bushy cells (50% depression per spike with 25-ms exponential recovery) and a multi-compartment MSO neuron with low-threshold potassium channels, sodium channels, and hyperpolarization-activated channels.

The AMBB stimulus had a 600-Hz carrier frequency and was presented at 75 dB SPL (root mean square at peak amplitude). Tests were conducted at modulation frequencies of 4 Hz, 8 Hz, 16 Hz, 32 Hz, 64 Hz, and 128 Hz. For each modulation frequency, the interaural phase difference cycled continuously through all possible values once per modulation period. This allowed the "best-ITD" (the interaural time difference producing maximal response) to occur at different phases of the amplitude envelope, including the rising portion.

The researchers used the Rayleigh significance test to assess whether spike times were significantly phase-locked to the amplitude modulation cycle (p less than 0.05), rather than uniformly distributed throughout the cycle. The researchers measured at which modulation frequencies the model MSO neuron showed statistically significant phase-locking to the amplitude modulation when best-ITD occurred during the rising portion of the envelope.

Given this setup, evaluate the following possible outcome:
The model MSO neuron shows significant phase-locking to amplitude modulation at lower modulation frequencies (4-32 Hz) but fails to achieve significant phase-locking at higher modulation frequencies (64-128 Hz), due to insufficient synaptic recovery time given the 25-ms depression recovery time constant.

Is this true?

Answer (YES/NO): NO